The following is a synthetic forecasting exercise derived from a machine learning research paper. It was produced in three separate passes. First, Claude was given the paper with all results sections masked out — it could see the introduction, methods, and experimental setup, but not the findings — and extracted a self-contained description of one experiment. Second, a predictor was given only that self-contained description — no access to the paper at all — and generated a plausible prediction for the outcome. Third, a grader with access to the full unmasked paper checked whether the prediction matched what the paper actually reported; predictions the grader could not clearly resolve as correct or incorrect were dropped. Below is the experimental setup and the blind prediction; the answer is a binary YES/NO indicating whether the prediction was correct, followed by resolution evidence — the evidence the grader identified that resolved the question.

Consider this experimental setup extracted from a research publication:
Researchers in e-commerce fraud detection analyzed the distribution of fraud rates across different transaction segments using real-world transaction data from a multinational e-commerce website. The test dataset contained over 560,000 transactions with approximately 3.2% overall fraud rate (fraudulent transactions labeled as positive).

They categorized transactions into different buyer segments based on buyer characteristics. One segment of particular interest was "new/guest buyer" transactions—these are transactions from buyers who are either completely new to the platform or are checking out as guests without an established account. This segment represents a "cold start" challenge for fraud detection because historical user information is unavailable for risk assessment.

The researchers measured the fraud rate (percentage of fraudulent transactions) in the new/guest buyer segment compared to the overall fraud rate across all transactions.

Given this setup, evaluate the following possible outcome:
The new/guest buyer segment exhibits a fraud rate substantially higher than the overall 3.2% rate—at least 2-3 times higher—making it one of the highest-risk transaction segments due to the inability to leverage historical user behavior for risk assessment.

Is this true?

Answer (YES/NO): YES